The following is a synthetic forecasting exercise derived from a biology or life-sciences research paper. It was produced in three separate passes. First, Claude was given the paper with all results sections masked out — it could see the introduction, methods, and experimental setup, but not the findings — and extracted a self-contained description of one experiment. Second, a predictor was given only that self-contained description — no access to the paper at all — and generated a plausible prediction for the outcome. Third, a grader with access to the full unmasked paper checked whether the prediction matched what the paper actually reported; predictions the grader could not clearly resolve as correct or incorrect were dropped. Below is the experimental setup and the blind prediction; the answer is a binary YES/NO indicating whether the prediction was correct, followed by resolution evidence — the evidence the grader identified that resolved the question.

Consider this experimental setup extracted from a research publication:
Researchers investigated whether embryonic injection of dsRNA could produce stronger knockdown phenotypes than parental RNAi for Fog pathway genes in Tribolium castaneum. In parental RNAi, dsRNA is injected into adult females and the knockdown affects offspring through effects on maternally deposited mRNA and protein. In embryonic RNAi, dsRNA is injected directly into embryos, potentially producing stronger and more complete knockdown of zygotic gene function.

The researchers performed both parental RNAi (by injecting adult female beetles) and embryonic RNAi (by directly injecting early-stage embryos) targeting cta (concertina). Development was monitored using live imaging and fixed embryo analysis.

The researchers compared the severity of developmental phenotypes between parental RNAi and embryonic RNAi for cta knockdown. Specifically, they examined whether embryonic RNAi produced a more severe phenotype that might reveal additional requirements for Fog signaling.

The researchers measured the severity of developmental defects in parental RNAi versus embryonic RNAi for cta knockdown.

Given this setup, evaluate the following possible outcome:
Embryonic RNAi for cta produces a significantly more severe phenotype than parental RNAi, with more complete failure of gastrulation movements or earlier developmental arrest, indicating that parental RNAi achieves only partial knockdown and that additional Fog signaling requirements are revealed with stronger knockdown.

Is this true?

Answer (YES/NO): YES